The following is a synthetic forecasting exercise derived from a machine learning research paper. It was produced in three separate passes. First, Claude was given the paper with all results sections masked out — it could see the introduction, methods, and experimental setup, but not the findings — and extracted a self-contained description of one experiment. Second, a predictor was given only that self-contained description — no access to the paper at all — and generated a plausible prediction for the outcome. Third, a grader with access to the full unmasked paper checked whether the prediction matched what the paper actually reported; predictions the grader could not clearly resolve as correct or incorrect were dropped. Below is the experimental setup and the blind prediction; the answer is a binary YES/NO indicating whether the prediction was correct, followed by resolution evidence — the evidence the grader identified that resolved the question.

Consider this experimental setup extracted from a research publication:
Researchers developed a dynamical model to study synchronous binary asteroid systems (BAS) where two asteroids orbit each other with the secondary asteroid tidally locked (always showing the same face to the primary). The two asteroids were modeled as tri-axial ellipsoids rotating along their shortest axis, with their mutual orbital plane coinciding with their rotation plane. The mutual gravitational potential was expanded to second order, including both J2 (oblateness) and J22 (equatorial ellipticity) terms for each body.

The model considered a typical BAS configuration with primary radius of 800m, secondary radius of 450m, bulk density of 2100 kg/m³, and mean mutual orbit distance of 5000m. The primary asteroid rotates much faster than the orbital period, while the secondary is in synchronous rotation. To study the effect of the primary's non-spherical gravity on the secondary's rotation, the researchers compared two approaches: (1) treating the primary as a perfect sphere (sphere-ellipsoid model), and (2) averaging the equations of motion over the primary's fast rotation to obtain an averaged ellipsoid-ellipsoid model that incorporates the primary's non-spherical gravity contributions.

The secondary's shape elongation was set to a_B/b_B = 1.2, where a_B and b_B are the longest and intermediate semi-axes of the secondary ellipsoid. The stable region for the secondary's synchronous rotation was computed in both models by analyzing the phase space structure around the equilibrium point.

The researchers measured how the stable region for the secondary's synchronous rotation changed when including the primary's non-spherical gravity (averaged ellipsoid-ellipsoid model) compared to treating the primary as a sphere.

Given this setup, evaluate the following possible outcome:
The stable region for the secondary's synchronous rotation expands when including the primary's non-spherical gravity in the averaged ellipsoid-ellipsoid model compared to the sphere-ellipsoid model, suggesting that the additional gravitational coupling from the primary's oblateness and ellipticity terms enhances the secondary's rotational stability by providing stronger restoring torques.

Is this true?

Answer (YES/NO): NO